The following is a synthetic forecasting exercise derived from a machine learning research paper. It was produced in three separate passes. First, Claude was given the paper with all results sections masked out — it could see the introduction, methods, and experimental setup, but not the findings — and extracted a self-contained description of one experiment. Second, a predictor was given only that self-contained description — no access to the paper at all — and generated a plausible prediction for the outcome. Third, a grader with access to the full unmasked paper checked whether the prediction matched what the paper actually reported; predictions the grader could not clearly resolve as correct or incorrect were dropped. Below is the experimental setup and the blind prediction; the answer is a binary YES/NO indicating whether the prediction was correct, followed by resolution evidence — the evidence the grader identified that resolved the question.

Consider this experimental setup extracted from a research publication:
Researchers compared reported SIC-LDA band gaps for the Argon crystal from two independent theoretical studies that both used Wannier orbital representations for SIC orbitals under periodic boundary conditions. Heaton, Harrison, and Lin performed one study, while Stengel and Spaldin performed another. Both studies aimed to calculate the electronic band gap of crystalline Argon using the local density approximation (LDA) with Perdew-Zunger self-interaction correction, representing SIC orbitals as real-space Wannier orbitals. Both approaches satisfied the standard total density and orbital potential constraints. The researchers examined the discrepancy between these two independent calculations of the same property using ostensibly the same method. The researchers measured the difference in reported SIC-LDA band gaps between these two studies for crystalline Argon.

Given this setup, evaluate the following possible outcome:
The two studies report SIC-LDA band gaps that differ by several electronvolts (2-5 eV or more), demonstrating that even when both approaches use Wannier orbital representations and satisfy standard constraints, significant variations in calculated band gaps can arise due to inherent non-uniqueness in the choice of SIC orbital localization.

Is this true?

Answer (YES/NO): NO